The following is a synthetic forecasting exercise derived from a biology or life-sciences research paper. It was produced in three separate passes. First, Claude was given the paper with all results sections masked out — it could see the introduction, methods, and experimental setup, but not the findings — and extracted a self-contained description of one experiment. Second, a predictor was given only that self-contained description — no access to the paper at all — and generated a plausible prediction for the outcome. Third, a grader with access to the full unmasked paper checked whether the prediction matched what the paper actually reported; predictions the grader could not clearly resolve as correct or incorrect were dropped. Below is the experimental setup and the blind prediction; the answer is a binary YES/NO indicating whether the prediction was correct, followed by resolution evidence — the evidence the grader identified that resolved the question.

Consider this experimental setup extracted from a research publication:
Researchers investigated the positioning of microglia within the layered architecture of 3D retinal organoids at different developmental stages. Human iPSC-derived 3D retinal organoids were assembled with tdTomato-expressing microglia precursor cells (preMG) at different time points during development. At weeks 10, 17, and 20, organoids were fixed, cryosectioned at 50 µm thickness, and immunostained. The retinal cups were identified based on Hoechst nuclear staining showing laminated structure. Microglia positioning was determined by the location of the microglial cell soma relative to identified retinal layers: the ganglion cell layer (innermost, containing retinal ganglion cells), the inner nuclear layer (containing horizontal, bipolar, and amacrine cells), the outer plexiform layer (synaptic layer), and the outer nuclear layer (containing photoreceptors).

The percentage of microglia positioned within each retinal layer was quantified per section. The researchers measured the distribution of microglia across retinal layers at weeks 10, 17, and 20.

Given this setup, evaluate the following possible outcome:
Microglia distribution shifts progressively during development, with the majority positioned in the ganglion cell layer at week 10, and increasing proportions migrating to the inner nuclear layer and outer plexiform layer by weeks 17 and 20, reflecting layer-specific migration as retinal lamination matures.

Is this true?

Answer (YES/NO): NO